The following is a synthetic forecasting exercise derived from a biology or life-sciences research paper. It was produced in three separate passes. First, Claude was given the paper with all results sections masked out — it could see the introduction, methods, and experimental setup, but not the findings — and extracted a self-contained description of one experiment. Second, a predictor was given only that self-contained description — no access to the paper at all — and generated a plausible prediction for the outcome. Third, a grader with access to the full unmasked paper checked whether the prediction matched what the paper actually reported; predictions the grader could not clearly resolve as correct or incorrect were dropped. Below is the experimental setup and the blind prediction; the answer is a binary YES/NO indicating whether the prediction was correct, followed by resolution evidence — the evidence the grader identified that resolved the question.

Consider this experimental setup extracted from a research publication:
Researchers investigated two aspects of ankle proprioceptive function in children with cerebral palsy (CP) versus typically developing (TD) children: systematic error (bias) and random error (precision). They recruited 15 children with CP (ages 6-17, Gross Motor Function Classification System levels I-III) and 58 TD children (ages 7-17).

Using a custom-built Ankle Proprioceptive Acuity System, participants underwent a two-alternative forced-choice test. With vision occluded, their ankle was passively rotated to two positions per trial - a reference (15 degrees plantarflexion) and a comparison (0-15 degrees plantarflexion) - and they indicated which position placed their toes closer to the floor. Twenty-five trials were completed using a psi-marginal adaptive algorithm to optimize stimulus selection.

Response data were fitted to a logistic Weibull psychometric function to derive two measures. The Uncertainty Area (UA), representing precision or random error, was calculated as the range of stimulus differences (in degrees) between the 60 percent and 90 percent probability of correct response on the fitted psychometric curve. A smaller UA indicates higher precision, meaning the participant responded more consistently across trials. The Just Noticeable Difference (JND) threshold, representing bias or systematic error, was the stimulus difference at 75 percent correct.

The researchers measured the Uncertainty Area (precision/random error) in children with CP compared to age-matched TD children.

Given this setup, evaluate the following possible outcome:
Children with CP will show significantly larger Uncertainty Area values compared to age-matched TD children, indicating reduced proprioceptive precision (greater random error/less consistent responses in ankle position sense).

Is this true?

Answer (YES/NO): NO